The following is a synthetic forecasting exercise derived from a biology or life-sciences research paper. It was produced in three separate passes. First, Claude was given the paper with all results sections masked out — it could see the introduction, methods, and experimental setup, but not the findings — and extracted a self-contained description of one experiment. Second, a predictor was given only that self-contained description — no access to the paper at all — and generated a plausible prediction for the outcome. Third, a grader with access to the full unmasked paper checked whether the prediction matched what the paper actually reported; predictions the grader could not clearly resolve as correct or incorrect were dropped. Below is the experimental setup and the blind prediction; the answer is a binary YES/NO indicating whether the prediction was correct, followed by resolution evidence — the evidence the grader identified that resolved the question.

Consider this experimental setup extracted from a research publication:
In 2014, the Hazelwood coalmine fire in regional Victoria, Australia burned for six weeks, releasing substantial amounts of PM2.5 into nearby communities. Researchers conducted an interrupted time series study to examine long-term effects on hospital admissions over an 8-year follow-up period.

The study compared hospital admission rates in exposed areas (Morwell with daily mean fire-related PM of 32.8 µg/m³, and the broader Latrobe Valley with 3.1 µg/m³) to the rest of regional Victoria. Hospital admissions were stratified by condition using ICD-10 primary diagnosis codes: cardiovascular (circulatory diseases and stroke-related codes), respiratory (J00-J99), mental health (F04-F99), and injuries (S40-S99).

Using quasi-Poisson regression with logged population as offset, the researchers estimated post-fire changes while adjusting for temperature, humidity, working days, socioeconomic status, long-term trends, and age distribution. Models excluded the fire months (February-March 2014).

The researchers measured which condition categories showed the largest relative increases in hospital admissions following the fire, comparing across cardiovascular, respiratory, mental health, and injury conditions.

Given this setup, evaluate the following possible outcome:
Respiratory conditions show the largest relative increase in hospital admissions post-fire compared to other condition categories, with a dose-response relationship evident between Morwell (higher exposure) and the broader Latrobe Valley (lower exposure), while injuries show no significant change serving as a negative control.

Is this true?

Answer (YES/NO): NO